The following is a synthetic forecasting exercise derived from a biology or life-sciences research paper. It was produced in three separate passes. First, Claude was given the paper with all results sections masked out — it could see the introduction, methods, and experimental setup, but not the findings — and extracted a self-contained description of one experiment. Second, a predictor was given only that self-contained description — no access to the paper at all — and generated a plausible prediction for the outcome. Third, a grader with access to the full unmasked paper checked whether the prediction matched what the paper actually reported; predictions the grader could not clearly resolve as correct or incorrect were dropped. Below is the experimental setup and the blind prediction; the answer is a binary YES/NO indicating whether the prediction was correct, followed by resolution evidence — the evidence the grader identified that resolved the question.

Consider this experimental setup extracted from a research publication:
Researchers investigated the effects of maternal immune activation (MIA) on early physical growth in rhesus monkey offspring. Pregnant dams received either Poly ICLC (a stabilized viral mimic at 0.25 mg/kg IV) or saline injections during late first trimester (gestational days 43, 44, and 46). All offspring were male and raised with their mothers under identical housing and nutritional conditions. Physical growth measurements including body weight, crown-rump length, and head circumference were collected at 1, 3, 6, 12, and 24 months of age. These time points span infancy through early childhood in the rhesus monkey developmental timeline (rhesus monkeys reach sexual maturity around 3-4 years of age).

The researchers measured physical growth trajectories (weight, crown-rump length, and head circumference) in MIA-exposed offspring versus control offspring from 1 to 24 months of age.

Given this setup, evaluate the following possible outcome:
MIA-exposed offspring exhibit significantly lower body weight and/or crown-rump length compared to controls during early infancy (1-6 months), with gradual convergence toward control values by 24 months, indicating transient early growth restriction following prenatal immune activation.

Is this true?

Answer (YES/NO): NO